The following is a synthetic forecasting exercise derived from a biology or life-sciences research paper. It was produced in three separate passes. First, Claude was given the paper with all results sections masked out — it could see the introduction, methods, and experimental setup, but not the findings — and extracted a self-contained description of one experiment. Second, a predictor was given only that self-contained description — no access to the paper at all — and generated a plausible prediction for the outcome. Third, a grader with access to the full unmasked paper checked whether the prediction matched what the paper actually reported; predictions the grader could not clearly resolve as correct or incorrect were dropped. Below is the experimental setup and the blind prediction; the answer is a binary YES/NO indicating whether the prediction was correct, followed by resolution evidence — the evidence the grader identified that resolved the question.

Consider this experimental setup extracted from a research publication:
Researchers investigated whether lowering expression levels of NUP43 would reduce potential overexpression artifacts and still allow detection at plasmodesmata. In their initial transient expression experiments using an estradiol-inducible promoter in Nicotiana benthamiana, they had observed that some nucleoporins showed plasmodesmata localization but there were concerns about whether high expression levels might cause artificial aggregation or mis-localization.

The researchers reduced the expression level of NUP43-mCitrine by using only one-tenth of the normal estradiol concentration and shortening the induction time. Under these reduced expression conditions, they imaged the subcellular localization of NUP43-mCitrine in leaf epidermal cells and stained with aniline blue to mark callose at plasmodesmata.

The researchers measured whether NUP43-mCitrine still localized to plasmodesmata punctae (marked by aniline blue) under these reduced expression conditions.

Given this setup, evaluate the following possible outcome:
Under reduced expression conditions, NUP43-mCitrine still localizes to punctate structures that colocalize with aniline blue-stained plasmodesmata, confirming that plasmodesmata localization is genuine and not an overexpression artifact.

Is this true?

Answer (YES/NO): YES